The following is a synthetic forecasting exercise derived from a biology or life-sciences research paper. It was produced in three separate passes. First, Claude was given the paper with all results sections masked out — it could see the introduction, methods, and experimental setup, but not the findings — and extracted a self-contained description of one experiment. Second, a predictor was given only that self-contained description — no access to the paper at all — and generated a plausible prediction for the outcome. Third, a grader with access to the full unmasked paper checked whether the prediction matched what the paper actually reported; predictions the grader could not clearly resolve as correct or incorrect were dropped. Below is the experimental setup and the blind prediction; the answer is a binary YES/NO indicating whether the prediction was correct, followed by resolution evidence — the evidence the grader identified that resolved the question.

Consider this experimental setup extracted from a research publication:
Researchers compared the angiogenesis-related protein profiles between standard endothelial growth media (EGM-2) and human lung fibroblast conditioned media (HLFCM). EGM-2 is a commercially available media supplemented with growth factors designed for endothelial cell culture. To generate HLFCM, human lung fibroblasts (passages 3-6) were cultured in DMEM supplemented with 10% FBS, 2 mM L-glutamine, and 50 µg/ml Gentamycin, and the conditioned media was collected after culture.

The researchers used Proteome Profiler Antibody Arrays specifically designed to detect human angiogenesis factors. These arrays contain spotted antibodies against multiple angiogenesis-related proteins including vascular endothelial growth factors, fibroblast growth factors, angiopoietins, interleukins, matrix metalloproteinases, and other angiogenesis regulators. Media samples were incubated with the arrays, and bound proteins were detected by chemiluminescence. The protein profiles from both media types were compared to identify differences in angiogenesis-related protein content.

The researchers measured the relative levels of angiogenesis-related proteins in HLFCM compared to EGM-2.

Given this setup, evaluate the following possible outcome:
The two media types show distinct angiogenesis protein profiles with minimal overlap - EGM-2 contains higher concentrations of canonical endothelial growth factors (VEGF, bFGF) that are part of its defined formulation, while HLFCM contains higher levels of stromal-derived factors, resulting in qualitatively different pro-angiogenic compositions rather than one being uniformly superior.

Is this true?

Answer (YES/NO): NO